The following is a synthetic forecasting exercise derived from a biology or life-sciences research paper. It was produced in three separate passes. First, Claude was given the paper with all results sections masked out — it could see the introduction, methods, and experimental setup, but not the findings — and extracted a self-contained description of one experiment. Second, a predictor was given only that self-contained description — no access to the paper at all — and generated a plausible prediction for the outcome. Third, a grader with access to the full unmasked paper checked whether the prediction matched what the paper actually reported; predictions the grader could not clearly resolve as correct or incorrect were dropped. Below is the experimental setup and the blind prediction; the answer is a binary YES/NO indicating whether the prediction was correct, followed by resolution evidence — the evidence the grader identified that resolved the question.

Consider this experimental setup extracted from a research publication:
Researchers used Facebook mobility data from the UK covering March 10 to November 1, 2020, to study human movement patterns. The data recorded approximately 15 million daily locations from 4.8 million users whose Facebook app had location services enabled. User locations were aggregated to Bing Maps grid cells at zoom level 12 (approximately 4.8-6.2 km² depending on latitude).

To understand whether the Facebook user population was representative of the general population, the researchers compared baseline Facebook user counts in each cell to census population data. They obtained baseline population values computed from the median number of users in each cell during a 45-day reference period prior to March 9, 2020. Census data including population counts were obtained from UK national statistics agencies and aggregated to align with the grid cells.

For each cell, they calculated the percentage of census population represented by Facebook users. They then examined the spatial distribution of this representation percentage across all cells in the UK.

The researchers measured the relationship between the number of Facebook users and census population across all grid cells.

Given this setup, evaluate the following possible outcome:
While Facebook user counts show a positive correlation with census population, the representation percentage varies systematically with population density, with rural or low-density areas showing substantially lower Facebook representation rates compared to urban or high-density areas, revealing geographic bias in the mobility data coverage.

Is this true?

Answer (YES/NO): NO